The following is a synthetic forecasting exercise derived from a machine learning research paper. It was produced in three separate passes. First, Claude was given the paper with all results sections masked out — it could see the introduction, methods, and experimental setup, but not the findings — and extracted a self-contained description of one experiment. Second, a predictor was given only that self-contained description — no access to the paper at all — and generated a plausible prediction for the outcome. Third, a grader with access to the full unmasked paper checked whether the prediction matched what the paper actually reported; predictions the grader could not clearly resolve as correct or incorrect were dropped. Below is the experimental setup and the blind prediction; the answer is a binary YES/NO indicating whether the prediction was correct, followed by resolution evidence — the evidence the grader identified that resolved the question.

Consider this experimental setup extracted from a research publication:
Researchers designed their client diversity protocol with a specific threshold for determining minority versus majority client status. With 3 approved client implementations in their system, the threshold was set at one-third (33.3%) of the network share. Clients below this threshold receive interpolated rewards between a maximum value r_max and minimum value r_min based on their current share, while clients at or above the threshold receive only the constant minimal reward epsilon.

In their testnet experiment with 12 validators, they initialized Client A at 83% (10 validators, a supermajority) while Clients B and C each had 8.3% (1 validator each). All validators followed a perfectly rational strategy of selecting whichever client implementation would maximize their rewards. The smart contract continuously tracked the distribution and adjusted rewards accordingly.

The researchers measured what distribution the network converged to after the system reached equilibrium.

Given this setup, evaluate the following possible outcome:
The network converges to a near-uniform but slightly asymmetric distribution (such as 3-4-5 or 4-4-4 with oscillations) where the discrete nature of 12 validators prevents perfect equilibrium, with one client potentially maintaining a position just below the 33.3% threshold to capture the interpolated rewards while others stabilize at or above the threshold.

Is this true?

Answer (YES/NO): NO